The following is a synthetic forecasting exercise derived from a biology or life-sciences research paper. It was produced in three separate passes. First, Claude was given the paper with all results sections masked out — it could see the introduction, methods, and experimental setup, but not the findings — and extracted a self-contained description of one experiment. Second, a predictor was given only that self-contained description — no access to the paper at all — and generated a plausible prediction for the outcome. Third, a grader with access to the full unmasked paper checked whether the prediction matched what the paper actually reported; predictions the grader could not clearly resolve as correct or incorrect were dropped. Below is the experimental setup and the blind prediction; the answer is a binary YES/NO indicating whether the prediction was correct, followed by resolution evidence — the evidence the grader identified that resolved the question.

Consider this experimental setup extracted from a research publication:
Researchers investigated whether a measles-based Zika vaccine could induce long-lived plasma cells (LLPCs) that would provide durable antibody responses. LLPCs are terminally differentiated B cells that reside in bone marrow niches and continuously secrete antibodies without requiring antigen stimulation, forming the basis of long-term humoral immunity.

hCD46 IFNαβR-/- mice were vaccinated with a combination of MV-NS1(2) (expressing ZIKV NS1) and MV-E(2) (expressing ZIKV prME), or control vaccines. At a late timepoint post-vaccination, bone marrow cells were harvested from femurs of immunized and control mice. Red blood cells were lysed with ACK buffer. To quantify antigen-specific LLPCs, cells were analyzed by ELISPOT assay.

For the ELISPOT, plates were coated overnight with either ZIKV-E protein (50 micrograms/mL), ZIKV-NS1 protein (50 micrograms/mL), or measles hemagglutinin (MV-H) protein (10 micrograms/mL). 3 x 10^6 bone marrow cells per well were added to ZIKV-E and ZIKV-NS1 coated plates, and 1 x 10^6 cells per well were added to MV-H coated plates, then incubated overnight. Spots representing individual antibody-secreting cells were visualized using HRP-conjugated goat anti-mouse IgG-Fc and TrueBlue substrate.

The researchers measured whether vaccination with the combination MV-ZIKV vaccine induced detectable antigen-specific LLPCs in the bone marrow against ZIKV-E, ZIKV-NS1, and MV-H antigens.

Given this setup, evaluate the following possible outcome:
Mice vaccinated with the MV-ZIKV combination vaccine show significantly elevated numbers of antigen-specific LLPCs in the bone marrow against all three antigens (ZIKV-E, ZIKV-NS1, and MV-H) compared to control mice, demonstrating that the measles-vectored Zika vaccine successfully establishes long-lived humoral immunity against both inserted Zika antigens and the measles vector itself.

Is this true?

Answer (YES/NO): NO